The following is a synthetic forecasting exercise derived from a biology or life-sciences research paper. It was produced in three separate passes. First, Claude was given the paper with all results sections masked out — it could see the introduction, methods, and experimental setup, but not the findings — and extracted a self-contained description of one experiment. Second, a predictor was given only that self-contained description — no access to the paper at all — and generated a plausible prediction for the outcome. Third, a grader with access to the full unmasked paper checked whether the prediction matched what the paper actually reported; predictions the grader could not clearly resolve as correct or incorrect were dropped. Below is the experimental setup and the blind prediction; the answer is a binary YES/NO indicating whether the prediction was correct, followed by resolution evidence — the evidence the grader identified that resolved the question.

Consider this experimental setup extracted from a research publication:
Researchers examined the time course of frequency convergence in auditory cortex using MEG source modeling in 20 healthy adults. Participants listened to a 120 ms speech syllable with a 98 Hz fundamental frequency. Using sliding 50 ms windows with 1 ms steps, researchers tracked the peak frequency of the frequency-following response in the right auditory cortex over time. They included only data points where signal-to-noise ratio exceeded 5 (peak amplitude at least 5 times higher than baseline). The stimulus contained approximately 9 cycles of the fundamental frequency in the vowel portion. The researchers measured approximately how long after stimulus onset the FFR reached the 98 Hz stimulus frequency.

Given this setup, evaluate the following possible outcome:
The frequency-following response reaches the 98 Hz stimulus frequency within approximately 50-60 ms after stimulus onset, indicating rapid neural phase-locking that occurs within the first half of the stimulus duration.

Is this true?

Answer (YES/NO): NO